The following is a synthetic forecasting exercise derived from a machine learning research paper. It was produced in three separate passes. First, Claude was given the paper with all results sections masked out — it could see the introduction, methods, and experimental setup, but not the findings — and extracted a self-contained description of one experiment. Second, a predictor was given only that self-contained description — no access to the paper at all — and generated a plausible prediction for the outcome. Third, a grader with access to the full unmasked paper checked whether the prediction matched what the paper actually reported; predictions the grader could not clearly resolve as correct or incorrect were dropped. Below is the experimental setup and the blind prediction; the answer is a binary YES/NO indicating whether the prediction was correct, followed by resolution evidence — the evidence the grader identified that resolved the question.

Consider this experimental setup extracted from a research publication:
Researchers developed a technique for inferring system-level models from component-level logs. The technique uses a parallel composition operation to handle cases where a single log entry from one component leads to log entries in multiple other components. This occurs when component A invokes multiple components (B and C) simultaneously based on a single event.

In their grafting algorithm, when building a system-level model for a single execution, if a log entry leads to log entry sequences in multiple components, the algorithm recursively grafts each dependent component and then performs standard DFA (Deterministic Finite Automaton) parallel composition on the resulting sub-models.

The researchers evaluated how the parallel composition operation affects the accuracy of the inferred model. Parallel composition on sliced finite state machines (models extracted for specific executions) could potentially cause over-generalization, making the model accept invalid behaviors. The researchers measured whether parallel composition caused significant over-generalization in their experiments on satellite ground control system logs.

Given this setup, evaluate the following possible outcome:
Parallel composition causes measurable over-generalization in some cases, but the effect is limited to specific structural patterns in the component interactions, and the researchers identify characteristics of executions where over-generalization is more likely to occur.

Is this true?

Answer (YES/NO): NO